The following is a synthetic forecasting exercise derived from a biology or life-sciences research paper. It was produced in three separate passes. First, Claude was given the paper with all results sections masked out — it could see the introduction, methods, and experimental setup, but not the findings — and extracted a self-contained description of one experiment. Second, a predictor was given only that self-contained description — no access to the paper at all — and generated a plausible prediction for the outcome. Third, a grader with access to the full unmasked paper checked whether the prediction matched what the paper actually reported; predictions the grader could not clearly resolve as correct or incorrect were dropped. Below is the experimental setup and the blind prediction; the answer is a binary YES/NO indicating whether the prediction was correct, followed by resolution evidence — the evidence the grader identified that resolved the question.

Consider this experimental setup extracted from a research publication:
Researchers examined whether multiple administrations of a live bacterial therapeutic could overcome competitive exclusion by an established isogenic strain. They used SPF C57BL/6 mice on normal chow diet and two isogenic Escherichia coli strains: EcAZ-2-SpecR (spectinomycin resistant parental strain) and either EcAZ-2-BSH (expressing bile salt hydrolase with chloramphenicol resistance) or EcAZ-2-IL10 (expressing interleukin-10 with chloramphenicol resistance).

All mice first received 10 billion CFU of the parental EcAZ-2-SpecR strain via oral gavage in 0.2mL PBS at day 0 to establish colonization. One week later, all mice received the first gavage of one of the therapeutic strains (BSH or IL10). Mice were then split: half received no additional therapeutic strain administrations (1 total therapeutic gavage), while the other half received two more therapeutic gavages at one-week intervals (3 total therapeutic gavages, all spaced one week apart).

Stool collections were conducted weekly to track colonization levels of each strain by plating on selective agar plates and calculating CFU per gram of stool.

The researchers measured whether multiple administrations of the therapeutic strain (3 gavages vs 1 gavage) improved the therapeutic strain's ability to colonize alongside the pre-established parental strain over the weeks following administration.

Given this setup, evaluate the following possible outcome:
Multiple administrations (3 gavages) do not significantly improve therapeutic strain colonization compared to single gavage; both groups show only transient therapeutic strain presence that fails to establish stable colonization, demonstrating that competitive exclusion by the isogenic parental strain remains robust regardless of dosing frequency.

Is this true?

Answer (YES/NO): NO